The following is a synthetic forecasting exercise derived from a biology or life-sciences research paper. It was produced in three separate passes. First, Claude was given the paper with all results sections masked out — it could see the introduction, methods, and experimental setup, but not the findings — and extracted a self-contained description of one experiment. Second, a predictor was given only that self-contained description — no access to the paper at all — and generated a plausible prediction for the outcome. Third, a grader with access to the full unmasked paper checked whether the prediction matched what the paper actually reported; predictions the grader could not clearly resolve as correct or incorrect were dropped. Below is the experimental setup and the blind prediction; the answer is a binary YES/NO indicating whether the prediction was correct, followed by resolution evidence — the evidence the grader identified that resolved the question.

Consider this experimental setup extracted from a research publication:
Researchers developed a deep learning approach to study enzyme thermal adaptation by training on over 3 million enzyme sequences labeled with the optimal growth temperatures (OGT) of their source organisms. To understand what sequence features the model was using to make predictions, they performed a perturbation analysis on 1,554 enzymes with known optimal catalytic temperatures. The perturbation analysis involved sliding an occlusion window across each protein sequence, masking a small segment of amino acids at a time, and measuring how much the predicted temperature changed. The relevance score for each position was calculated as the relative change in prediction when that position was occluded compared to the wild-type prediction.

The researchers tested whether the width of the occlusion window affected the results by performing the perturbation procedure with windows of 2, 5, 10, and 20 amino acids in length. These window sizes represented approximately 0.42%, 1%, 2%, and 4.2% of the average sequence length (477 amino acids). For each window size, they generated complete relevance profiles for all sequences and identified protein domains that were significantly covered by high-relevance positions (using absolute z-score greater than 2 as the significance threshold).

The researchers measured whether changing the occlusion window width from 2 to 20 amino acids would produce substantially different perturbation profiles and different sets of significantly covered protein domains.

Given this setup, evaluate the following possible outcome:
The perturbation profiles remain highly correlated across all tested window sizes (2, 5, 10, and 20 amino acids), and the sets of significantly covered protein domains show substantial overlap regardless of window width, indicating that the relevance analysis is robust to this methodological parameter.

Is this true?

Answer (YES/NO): YES